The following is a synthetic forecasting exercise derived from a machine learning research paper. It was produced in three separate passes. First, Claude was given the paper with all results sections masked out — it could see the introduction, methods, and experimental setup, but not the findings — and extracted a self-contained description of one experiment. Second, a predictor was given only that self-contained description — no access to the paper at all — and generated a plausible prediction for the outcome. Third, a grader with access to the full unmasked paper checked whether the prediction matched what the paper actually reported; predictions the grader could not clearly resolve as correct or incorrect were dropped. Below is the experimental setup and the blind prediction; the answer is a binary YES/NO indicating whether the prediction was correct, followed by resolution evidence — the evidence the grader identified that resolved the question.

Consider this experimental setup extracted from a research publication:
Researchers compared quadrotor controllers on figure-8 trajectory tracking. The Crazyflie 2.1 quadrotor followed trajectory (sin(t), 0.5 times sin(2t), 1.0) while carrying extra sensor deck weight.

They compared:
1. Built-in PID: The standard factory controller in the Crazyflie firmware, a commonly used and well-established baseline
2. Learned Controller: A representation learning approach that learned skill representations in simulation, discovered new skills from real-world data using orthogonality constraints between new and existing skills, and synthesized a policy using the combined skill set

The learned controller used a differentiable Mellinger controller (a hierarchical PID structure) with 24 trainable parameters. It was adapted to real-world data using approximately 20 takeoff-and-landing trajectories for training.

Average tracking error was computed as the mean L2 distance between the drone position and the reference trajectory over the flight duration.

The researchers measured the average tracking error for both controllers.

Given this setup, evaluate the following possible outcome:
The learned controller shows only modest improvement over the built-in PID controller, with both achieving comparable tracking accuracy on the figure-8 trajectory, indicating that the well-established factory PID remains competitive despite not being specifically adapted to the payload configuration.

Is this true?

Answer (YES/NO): YES